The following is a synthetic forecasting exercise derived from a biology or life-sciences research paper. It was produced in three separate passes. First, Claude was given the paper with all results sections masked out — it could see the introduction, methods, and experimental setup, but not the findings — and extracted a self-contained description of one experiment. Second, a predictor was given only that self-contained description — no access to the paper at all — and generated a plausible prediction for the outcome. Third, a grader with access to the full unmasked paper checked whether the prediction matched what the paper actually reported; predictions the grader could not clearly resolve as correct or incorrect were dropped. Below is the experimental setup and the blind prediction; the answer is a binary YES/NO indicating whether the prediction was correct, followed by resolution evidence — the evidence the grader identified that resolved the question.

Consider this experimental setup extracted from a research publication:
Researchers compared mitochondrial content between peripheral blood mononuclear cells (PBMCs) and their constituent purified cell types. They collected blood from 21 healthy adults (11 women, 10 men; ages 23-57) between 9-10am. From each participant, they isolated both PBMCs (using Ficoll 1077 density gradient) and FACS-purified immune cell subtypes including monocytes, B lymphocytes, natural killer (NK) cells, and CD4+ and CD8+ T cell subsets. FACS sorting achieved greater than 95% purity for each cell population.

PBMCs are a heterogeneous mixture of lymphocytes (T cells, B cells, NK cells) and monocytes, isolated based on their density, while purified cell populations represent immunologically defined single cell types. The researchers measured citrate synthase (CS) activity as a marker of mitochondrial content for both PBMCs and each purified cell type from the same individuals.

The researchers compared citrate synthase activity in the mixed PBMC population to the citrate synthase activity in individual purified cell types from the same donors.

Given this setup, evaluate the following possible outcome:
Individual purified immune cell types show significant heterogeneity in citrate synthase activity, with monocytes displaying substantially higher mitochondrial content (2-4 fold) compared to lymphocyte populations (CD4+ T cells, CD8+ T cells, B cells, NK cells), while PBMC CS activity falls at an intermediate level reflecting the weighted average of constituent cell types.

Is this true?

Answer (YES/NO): NO